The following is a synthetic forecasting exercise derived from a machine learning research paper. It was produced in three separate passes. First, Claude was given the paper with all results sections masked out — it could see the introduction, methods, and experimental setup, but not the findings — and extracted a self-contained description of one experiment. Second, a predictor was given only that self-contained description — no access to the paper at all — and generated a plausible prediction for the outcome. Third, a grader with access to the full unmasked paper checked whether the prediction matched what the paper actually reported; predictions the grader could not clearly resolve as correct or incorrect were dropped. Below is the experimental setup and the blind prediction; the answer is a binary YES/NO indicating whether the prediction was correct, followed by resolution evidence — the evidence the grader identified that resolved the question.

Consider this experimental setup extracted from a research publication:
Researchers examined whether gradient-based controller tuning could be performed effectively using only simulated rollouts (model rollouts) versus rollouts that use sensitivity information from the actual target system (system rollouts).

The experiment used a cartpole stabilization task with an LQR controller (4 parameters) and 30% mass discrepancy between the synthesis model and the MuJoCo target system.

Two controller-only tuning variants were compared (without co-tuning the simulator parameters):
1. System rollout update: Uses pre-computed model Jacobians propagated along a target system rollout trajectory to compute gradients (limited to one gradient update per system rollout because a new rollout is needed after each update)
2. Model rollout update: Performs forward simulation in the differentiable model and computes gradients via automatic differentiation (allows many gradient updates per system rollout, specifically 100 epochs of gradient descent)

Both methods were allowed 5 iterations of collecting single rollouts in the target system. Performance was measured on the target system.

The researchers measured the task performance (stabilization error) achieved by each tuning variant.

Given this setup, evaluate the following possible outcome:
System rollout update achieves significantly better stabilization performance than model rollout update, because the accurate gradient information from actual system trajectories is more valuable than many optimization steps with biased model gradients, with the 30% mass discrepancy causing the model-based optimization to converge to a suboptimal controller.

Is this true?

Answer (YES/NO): NO